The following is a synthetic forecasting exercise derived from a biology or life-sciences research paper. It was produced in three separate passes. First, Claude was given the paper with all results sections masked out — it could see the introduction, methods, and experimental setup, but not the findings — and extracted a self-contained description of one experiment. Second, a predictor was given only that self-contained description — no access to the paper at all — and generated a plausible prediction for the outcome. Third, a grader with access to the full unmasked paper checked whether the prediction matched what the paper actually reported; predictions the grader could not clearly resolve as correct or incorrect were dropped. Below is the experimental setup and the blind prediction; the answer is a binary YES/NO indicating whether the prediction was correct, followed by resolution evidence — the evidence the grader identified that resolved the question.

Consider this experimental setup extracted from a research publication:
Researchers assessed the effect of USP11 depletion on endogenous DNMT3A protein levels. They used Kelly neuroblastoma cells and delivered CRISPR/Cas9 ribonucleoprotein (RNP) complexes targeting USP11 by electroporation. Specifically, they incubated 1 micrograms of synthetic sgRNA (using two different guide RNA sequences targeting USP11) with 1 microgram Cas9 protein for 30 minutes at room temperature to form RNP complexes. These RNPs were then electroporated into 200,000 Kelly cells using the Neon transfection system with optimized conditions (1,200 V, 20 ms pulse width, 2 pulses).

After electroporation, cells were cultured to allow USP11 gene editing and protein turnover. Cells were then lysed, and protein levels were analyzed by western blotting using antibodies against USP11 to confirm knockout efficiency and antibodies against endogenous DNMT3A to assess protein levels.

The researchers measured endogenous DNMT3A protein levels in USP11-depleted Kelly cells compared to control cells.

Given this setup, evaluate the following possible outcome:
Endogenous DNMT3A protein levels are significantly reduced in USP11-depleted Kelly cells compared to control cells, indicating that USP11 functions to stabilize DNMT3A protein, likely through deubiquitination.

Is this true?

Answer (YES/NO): YES